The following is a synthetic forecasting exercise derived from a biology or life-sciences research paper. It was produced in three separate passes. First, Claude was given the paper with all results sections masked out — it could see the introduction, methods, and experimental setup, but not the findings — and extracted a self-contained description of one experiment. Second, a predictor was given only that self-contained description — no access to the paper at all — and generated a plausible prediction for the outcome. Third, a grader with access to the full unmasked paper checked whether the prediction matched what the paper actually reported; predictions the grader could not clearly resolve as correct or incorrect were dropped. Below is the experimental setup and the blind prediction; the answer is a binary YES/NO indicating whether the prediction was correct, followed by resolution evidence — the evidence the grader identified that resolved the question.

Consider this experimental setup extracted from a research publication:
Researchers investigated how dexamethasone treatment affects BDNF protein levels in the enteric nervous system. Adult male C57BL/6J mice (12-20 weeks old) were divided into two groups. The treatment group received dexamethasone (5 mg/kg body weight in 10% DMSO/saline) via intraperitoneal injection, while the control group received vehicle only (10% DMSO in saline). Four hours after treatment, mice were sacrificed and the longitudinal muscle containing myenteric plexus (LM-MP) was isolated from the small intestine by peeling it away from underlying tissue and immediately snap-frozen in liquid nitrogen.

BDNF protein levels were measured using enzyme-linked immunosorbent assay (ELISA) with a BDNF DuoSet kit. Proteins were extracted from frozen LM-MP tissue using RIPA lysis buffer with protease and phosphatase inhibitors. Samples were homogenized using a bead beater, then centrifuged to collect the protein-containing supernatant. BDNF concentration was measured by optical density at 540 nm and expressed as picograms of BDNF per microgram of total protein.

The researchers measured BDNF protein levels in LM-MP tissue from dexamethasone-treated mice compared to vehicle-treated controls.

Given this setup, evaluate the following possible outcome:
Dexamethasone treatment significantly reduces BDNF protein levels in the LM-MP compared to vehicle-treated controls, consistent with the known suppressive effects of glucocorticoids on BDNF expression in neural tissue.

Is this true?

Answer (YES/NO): YES